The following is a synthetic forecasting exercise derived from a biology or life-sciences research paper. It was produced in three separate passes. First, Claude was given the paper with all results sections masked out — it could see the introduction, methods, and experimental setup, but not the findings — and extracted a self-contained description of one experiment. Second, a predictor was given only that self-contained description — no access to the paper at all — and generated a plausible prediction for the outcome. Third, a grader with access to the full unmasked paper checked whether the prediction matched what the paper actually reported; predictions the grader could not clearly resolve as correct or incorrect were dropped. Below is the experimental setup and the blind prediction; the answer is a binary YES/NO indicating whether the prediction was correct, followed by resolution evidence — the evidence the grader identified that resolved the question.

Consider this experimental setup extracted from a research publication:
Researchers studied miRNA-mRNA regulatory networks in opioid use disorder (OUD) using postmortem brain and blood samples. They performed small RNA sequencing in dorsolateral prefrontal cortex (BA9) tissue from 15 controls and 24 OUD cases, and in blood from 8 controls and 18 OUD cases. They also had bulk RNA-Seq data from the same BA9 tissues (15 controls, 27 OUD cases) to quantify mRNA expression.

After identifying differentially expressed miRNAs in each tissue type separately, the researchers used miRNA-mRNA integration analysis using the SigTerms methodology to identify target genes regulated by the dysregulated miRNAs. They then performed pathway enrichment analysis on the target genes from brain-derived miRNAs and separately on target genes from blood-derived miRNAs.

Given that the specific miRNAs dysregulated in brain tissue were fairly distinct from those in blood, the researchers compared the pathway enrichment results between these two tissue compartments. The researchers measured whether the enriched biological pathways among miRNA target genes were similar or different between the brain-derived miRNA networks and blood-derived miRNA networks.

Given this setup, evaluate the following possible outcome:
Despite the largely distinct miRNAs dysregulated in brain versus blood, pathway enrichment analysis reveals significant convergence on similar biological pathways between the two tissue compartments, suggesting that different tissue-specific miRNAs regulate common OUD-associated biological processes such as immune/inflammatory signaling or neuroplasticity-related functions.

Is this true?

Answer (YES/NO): NO